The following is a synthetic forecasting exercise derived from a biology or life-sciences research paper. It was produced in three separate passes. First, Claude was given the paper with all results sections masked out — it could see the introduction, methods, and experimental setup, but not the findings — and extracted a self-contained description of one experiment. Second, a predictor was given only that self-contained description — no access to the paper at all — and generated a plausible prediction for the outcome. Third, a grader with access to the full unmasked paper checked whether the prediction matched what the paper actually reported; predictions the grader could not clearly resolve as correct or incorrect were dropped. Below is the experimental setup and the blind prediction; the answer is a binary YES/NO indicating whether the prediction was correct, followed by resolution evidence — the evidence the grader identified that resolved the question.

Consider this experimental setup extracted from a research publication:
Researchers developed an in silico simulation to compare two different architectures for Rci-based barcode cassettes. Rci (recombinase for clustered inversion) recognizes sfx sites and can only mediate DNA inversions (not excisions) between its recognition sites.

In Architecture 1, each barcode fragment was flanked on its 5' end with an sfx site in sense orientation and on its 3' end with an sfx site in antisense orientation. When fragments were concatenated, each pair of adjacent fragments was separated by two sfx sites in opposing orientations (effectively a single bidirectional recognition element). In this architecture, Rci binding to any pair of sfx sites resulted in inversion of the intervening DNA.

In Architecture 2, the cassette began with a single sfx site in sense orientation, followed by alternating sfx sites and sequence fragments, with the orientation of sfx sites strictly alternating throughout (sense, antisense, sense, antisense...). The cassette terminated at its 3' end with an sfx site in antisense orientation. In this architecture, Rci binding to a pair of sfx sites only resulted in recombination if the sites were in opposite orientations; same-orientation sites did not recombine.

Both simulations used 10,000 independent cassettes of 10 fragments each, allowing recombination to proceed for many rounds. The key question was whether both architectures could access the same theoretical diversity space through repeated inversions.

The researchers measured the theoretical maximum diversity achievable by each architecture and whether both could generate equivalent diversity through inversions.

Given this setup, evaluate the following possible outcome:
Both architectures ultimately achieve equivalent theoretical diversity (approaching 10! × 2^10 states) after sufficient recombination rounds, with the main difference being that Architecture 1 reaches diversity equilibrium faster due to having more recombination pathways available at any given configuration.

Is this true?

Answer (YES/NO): NO